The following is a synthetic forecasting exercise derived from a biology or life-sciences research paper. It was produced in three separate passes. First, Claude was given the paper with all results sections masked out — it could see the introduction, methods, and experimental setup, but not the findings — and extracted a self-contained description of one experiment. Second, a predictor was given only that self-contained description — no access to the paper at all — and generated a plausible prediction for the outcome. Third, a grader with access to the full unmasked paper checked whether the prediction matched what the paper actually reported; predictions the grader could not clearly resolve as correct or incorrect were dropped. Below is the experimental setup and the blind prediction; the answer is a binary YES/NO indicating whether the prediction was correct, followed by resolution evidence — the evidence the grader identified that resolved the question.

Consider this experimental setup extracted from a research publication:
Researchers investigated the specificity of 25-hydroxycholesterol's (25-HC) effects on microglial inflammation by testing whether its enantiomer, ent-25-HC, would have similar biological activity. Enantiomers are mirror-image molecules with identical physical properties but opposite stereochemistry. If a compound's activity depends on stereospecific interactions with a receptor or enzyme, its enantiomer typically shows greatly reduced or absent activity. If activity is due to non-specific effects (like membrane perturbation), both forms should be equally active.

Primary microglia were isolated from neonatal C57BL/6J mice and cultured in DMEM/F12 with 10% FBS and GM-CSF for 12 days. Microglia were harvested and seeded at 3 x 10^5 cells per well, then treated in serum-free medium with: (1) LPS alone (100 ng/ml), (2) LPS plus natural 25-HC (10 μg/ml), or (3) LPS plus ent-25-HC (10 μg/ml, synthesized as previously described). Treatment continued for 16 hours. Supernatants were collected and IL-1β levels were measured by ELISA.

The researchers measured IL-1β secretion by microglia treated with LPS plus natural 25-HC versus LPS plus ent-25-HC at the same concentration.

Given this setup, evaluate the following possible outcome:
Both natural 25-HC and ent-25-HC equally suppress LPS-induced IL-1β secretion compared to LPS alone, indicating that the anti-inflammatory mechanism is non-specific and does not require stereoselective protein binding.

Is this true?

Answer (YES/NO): NO